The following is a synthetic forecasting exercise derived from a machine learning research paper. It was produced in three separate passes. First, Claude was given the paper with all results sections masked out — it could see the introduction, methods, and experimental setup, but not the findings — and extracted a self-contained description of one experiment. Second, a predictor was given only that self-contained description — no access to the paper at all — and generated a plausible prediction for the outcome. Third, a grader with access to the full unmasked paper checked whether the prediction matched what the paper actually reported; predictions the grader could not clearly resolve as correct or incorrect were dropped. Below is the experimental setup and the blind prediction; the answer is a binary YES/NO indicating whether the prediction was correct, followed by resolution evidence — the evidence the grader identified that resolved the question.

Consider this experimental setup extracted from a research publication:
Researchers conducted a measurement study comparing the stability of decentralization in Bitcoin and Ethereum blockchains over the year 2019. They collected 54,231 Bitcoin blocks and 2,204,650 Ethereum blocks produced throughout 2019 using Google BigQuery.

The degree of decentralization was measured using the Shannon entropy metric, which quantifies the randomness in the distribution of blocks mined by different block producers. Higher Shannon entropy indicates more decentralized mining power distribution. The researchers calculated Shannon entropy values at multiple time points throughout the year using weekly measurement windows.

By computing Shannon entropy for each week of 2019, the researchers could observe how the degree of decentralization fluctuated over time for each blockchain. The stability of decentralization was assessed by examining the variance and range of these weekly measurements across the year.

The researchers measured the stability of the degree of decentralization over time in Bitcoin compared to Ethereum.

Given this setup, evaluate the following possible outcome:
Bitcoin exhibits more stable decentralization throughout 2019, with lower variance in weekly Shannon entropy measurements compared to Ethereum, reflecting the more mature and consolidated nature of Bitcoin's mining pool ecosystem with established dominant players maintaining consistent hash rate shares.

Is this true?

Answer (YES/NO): NO